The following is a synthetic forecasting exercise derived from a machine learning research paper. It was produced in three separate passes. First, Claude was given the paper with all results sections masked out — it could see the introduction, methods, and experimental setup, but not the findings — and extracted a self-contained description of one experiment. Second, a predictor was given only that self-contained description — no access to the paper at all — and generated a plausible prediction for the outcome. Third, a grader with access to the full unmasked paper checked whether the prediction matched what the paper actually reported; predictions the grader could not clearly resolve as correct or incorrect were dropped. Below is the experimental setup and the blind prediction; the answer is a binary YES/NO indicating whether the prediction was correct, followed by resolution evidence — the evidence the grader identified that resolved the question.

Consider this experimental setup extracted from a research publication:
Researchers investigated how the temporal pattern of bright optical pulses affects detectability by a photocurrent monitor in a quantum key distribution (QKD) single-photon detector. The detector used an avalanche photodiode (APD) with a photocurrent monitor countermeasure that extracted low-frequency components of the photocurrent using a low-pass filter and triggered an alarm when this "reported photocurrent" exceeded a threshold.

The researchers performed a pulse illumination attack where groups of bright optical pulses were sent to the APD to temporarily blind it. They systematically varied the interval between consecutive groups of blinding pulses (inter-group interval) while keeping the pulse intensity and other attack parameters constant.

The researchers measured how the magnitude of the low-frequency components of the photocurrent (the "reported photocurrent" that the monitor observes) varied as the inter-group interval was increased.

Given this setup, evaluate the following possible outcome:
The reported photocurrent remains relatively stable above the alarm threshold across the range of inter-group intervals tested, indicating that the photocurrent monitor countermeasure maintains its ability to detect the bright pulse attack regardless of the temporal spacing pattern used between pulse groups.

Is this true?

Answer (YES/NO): NO